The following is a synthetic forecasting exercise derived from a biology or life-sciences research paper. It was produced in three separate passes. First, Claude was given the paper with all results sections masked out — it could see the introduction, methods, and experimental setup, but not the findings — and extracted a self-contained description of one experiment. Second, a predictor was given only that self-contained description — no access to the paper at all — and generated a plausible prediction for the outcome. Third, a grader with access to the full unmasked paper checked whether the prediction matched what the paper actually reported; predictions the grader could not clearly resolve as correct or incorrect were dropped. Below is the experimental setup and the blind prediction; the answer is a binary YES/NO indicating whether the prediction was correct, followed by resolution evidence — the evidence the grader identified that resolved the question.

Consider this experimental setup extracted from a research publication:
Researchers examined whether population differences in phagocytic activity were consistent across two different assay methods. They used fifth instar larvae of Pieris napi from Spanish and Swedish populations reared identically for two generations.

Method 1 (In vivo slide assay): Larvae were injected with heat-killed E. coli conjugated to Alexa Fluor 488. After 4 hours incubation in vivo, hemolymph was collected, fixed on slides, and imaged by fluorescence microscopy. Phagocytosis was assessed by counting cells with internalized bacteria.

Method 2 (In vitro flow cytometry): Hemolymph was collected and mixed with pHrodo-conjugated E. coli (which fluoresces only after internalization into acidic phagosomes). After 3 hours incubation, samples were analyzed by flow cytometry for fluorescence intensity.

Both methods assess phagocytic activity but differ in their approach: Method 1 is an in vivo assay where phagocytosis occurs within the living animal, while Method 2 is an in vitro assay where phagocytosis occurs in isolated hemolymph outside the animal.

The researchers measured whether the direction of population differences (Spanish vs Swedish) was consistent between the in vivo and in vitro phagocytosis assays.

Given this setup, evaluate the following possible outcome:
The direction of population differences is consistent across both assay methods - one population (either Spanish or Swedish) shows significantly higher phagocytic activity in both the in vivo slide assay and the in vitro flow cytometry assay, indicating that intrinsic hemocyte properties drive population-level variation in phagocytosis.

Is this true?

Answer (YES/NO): YES